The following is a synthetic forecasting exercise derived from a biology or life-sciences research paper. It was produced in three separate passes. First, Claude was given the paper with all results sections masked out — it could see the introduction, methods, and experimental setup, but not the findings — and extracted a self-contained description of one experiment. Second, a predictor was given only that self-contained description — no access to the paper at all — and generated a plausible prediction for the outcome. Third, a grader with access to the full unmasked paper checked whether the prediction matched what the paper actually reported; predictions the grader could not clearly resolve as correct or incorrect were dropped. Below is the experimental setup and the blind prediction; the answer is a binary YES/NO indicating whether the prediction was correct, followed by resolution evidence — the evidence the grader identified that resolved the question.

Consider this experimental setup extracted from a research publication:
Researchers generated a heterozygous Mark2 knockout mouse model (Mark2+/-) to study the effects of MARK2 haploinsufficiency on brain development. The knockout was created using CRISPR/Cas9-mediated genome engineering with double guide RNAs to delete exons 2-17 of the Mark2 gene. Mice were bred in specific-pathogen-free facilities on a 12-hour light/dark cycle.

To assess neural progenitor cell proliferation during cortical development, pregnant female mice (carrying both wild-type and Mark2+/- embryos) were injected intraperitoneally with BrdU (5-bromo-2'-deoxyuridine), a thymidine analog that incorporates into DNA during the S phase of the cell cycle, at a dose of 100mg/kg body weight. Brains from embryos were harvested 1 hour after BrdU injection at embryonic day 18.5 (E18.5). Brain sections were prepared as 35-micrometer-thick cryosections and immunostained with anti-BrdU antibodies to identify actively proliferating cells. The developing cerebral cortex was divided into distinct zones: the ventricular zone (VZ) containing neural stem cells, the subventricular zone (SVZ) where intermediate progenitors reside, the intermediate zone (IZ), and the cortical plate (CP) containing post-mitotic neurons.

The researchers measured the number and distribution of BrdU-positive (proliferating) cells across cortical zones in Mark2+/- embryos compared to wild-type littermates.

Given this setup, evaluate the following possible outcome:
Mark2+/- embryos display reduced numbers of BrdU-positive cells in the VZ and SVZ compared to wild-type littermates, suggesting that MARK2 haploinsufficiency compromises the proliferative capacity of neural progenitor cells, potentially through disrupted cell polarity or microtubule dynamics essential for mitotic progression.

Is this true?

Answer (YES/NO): YES